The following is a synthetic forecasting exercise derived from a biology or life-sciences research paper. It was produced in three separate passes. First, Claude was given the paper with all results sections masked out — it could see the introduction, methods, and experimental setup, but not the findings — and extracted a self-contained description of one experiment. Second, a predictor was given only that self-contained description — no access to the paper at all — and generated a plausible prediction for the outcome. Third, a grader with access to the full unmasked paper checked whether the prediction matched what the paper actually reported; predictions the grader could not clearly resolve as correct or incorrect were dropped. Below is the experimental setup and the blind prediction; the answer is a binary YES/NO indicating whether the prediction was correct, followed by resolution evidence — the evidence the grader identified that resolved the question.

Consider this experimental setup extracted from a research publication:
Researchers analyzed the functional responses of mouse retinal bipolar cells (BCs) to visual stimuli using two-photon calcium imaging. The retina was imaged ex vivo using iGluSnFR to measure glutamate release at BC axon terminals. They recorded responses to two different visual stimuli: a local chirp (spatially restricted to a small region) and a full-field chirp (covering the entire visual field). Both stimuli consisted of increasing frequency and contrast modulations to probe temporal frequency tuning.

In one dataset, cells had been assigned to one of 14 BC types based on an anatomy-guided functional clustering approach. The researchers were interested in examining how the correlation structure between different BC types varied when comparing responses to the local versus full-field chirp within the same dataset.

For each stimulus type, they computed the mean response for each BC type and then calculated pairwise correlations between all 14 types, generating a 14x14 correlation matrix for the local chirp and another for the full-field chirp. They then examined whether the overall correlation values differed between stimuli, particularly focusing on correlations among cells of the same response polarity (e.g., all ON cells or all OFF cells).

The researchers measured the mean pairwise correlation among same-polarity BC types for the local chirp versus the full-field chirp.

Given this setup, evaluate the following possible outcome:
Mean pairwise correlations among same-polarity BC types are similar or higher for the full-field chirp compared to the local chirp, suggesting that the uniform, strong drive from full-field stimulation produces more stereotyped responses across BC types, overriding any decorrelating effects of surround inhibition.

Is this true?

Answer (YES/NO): NO